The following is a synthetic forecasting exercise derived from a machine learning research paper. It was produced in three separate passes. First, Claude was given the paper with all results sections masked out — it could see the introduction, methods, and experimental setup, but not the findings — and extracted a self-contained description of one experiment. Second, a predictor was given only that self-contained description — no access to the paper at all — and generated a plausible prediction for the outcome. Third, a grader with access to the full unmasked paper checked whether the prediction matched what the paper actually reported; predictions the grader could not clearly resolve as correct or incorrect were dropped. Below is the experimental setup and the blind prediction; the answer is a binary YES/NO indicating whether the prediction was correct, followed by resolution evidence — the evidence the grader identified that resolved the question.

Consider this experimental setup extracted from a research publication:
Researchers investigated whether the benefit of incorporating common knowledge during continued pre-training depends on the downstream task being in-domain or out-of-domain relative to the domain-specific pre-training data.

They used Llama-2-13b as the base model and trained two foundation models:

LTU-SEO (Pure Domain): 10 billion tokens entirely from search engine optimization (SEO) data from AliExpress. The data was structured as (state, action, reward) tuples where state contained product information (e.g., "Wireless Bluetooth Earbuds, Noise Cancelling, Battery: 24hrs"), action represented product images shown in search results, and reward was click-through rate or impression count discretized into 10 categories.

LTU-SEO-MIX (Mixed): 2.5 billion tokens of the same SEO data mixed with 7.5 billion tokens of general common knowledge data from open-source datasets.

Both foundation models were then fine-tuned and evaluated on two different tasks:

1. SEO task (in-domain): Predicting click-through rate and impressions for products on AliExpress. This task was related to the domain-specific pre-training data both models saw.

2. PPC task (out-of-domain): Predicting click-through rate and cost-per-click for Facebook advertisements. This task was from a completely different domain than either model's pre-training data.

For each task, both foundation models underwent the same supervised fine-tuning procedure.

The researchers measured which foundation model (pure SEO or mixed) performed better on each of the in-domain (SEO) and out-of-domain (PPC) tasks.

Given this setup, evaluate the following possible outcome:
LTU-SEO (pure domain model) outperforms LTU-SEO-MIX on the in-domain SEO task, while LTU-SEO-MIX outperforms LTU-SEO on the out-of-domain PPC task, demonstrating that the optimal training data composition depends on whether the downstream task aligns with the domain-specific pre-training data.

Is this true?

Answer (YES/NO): NO